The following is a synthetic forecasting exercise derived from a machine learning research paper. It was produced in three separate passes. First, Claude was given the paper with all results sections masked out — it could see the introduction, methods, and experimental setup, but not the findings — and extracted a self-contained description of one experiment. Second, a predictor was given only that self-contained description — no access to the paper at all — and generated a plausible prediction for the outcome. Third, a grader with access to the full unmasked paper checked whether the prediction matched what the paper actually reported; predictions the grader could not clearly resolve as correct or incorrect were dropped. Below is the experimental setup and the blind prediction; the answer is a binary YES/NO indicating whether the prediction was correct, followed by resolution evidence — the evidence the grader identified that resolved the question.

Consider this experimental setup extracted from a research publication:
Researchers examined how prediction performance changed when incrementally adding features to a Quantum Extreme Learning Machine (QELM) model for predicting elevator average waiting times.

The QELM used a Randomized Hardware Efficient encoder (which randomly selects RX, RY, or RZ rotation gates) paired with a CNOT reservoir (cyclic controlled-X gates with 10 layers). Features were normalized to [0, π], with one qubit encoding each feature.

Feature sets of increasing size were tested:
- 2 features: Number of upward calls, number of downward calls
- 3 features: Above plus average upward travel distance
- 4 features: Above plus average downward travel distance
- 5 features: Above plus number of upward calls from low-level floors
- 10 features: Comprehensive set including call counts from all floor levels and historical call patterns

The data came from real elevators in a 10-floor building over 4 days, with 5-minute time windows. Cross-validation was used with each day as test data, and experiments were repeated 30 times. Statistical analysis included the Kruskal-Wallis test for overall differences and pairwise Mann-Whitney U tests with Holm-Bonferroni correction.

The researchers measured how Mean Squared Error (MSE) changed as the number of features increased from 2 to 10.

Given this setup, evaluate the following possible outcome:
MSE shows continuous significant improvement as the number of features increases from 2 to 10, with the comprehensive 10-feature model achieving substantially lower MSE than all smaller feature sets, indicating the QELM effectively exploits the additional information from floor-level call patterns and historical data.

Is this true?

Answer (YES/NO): NO